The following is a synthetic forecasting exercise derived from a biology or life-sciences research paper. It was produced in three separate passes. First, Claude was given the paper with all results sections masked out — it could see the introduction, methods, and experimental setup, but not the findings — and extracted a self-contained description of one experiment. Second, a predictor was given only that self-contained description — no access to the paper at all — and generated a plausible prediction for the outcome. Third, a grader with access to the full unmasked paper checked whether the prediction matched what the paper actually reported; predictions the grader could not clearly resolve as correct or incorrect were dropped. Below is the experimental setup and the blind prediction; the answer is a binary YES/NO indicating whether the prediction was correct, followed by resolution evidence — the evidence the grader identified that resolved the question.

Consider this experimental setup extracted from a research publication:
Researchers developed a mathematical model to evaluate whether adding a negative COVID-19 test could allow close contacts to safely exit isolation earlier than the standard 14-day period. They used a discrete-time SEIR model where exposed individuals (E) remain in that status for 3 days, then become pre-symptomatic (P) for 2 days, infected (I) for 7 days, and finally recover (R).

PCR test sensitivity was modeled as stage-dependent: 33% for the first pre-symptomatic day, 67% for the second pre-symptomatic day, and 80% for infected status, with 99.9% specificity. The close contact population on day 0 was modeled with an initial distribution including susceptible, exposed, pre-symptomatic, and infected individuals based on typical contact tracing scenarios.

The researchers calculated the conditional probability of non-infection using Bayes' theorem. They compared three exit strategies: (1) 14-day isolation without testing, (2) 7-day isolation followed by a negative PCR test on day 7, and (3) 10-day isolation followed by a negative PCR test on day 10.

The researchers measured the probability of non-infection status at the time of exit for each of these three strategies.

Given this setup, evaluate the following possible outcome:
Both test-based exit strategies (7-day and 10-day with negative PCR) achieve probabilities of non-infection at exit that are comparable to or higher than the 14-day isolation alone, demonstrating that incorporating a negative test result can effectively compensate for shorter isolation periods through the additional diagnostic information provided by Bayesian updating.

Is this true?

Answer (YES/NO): NO